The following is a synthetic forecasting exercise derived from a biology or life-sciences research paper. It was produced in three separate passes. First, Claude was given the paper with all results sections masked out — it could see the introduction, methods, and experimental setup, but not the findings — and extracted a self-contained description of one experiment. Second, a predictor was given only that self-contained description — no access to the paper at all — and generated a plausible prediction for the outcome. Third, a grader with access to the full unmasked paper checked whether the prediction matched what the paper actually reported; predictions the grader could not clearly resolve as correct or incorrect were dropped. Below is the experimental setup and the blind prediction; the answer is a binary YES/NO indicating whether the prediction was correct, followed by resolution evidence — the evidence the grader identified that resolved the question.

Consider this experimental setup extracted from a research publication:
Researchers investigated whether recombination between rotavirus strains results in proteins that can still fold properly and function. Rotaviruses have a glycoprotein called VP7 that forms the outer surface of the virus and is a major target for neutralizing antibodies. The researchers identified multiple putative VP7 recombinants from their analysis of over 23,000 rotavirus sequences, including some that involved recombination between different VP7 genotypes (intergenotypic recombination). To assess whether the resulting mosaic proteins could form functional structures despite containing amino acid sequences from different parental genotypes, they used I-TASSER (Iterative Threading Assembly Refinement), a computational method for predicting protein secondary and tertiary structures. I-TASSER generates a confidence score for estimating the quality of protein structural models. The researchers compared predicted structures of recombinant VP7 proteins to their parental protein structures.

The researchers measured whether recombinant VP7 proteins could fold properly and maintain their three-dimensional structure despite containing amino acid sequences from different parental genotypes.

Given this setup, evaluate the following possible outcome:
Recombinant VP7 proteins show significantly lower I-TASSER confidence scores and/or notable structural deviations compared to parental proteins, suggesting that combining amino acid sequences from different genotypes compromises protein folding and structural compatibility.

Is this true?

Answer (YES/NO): NO